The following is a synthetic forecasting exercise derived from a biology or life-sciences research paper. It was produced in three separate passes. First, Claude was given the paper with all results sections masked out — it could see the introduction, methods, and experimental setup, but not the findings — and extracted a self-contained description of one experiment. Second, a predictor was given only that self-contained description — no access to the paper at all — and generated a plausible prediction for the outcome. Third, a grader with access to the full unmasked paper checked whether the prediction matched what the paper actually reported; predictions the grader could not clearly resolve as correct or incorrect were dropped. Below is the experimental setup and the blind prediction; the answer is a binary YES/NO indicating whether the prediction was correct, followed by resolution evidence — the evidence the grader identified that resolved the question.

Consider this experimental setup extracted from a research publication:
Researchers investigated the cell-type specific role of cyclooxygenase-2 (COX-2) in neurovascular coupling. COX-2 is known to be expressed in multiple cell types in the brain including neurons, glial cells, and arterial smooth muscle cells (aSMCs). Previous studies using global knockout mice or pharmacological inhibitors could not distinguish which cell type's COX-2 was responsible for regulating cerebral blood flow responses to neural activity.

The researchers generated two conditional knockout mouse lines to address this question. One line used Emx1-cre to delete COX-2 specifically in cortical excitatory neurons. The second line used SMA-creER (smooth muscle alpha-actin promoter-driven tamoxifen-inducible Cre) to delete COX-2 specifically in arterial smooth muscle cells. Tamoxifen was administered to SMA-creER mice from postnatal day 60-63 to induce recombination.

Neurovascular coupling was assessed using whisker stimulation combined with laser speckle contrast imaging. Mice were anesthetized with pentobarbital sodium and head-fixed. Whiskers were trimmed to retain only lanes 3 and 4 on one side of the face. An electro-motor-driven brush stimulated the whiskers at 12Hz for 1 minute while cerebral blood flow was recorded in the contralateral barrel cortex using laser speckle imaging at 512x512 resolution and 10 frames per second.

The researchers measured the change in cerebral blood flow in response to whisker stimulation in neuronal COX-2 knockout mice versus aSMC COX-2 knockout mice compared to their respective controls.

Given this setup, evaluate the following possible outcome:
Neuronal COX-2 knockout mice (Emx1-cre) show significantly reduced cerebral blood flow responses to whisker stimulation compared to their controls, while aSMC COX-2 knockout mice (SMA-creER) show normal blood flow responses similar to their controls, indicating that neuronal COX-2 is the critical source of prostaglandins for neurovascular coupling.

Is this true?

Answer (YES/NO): YES